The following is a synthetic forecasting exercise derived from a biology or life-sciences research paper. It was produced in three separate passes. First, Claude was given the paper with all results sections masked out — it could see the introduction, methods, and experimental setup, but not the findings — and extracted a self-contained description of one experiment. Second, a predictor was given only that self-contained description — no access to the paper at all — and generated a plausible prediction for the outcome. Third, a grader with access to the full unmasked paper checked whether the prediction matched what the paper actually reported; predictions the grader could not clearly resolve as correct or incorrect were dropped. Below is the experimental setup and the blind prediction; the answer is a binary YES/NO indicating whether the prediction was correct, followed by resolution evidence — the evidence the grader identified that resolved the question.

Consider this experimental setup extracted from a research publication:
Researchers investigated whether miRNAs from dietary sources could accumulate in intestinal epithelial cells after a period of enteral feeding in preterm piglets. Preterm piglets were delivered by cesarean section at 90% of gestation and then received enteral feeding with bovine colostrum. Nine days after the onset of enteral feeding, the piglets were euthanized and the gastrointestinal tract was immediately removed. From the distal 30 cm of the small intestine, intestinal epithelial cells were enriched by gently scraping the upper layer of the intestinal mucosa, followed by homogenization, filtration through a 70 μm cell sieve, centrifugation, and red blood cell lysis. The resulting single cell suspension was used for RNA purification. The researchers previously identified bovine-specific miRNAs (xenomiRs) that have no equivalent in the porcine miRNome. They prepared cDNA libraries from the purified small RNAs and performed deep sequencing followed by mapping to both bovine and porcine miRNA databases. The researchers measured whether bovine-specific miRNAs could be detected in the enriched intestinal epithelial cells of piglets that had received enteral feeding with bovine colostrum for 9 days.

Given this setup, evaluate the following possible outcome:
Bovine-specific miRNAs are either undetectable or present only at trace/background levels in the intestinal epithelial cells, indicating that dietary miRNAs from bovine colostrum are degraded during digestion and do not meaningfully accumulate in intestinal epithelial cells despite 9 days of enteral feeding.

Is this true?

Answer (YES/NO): NO